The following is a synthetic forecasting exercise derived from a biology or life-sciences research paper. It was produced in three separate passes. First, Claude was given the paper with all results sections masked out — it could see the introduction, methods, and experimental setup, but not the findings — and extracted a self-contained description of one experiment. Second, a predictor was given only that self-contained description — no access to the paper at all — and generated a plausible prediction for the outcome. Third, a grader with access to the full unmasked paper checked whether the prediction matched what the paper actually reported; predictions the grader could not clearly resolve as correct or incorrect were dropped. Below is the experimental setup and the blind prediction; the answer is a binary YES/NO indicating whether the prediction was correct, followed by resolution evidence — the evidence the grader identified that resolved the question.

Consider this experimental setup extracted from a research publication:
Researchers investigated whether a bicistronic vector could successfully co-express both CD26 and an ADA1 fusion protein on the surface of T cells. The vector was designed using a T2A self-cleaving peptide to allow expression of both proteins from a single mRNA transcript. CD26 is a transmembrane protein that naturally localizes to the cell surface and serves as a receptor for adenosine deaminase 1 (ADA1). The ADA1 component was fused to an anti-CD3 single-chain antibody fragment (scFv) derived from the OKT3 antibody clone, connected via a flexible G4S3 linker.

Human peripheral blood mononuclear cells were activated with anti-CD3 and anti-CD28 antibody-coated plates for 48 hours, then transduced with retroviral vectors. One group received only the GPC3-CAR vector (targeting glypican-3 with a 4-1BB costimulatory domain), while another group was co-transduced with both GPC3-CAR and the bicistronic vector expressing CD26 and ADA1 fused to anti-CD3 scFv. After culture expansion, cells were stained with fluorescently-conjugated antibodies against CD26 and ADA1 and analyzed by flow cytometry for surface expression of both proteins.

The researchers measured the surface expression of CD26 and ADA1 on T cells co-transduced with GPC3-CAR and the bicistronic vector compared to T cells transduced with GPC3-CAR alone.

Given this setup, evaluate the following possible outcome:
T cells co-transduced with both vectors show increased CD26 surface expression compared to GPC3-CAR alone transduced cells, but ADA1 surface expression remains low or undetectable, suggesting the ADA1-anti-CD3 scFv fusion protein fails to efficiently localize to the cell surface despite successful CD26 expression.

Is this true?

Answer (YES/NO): NO